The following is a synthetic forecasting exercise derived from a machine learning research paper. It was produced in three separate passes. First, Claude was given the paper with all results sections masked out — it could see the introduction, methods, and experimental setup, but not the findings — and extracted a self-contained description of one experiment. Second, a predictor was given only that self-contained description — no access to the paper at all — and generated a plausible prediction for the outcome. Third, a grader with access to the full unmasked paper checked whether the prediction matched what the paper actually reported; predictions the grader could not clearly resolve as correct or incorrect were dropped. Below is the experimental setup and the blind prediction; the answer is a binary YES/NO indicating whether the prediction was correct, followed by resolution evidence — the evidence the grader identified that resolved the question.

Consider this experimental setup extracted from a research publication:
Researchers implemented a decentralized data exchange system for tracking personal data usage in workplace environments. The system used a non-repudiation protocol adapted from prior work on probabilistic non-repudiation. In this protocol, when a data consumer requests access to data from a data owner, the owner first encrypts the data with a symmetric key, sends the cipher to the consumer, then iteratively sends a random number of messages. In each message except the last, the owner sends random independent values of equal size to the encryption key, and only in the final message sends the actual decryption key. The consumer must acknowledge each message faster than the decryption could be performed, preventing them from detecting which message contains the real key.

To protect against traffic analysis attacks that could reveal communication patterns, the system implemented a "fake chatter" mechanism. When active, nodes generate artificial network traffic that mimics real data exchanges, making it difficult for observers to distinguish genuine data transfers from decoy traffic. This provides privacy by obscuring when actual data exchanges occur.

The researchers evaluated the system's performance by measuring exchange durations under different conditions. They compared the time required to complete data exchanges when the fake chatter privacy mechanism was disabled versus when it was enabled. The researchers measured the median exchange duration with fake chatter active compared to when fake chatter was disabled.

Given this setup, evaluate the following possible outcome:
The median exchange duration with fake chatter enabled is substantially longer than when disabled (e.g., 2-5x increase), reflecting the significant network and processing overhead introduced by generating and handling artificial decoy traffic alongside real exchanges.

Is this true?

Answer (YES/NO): YES